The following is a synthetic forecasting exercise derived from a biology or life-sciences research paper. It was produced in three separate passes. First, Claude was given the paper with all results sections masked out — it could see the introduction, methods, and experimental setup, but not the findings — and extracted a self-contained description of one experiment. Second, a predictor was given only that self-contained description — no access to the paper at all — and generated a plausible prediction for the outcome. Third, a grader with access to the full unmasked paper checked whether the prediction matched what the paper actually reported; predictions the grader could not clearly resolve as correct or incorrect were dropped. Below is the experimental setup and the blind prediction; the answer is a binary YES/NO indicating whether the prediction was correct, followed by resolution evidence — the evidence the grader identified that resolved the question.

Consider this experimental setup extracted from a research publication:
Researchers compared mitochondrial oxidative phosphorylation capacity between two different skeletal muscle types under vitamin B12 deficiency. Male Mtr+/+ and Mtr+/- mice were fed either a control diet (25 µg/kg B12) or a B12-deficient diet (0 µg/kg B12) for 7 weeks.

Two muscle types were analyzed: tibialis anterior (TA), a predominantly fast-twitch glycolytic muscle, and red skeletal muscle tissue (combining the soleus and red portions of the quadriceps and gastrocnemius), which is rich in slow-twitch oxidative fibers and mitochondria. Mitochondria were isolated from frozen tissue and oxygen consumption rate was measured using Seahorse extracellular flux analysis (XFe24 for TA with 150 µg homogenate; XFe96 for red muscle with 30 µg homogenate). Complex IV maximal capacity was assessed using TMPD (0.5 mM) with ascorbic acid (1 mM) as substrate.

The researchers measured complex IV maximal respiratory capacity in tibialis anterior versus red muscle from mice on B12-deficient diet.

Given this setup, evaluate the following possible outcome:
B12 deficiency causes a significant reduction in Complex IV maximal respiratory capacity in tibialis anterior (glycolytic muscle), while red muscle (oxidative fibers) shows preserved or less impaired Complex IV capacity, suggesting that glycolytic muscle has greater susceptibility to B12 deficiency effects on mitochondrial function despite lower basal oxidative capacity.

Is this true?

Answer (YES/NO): NO